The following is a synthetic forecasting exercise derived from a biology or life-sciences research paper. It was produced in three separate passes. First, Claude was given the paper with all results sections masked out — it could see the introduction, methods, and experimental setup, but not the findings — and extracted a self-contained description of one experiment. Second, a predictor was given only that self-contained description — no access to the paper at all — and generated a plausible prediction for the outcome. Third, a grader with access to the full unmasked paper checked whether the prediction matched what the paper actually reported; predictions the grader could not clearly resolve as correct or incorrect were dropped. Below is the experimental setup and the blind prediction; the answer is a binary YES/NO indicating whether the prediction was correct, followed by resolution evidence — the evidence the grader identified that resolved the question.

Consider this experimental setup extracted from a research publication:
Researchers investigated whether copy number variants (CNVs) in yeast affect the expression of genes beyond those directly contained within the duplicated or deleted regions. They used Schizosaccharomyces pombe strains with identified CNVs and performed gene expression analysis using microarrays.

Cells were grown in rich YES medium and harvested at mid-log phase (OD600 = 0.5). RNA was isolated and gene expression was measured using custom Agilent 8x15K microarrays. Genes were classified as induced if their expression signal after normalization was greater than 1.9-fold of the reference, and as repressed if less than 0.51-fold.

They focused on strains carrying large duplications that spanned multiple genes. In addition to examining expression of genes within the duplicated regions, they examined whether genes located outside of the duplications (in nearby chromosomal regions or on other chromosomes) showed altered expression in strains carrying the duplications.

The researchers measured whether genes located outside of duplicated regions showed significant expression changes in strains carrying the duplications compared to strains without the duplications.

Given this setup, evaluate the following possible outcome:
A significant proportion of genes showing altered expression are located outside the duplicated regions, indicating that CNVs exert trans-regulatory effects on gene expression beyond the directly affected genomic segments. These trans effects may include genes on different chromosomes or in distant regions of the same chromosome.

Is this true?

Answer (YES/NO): YES